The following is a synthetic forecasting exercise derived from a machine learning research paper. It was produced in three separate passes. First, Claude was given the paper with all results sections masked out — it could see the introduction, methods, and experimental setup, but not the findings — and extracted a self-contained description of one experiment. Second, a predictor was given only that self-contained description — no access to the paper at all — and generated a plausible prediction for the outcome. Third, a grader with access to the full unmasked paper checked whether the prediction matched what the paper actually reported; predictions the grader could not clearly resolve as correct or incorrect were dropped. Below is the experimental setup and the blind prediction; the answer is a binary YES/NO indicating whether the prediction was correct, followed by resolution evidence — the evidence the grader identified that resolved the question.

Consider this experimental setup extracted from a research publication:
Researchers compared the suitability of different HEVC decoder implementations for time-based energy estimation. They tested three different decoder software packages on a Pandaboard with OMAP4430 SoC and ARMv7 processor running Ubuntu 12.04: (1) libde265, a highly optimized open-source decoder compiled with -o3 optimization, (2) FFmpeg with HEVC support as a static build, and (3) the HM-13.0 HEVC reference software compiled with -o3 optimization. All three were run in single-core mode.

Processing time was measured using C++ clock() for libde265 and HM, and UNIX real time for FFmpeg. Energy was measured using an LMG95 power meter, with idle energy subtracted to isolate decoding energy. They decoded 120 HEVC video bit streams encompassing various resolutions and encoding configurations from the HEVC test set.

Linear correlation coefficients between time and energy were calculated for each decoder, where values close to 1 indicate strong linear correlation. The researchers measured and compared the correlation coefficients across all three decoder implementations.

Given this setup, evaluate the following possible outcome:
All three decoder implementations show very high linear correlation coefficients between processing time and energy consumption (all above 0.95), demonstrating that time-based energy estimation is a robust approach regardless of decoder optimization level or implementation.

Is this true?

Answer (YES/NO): YES